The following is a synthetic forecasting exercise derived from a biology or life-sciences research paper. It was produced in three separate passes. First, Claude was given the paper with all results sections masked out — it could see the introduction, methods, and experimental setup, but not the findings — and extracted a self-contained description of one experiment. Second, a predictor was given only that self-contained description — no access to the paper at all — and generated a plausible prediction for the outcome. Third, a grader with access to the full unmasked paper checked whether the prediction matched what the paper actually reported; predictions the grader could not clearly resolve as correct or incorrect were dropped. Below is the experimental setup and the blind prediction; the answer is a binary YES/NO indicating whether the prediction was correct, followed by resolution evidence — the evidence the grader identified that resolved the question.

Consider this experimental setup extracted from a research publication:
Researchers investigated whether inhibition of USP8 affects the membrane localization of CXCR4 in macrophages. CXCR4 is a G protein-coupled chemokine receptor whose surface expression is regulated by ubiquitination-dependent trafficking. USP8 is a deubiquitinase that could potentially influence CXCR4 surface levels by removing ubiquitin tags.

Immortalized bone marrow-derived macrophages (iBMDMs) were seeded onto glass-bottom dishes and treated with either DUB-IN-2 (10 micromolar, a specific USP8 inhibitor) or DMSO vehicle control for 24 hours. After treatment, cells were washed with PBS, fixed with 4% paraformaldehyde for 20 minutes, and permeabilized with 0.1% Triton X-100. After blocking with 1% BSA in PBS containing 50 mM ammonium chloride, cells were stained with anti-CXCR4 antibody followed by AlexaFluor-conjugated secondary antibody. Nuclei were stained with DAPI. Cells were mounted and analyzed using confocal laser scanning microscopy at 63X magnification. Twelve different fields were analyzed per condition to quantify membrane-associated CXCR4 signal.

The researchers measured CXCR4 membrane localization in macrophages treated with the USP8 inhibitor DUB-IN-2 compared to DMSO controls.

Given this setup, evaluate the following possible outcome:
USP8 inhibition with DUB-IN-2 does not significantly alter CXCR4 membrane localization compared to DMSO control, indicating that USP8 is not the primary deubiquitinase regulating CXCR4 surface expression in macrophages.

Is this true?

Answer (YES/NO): NO